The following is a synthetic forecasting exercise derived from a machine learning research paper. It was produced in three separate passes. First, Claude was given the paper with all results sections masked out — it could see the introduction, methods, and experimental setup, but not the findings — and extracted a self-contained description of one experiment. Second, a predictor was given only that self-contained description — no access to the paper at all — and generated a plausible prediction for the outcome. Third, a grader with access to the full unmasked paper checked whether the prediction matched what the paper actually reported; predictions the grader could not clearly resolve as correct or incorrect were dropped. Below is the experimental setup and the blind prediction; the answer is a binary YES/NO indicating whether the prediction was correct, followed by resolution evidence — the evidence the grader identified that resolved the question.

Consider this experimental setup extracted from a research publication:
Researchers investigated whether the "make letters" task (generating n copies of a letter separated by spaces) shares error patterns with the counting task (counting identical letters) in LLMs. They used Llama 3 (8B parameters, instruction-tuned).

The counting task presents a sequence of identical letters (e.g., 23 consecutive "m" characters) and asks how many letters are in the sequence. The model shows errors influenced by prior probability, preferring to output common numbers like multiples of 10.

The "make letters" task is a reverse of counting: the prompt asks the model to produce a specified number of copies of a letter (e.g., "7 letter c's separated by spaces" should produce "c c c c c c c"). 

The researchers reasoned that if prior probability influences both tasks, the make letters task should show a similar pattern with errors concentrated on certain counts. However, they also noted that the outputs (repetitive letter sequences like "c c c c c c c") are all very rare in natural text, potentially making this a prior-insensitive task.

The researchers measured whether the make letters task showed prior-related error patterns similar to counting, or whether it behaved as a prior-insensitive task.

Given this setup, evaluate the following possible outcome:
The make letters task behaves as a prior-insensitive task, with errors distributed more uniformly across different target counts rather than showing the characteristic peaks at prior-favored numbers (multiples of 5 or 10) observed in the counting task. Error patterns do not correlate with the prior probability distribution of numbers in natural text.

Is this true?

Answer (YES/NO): YES